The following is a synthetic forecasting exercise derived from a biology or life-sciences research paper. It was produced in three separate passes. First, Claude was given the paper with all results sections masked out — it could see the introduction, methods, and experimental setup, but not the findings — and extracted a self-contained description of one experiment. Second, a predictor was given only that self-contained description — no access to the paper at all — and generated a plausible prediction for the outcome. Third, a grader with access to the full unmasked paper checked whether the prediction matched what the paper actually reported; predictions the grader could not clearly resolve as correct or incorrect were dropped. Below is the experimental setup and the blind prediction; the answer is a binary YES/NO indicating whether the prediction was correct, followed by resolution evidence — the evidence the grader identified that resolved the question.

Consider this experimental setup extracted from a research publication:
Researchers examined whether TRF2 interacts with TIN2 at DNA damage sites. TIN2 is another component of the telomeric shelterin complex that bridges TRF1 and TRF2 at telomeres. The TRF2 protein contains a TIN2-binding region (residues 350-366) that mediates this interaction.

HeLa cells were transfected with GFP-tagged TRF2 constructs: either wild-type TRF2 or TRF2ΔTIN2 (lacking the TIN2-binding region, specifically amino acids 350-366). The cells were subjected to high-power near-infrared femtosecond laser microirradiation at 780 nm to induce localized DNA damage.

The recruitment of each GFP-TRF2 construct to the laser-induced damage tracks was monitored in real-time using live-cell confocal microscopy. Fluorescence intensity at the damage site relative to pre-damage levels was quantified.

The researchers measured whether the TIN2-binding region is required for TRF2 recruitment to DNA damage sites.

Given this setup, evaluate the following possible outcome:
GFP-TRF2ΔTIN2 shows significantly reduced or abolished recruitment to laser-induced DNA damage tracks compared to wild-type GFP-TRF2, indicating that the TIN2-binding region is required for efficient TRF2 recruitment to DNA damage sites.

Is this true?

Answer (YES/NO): NO